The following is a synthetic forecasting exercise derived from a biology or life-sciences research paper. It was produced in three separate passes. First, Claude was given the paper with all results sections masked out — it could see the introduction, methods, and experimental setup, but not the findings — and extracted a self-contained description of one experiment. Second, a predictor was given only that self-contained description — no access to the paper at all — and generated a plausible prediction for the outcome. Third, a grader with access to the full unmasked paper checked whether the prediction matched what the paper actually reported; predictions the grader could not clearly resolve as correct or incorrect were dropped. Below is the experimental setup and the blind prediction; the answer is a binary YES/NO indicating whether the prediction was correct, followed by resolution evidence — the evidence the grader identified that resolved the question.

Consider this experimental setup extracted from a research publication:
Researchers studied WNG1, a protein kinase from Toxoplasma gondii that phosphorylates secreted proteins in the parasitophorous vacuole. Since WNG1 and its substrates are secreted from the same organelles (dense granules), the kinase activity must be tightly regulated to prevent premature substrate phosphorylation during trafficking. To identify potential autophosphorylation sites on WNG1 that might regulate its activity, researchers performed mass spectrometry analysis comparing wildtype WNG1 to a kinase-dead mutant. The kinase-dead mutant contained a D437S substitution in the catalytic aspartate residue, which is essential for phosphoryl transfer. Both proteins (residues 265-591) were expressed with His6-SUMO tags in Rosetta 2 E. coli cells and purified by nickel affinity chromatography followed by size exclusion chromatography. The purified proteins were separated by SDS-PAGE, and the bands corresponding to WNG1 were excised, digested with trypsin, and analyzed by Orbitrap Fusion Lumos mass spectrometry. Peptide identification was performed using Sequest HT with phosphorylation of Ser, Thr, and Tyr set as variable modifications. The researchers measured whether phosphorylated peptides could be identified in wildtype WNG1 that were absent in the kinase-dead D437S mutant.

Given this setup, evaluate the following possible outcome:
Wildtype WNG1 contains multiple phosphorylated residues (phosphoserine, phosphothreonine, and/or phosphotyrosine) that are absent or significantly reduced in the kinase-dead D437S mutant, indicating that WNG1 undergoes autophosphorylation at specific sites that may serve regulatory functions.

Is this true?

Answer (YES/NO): YES